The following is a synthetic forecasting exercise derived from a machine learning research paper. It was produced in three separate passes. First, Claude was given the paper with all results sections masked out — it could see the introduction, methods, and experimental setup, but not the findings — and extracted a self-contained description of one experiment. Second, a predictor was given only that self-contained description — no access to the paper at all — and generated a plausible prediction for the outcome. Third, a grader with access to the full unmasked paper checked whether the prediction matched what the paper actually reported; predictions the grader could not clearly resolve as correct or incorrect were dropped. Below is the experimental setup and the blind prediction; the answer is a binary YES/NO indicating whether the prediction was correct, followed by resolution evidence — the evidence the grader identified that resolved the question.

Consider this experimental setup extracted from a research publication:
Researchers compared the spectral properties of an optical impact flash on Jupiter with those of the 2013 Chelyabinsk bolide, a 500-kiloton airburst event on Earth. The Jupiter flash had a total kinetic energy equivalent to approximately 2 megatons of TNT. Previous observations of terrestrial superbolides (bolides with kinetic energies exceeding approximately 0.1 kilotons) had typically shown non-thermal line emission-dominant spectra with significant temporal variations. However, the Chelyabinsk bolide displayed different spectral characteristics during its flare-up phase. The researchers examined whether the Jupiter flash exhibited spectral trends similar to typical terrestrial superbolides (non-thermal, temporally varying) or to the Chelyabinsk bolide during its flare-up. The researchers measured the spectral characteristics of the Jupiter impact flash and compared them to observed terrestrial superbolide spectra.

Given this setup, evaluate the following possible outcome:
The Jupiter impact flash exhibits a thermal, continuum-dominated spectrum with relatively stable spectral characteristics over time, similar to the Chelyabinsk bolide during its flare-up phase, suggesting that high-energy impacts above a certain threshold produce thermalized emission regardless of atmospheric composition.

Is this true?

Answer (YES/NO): YES